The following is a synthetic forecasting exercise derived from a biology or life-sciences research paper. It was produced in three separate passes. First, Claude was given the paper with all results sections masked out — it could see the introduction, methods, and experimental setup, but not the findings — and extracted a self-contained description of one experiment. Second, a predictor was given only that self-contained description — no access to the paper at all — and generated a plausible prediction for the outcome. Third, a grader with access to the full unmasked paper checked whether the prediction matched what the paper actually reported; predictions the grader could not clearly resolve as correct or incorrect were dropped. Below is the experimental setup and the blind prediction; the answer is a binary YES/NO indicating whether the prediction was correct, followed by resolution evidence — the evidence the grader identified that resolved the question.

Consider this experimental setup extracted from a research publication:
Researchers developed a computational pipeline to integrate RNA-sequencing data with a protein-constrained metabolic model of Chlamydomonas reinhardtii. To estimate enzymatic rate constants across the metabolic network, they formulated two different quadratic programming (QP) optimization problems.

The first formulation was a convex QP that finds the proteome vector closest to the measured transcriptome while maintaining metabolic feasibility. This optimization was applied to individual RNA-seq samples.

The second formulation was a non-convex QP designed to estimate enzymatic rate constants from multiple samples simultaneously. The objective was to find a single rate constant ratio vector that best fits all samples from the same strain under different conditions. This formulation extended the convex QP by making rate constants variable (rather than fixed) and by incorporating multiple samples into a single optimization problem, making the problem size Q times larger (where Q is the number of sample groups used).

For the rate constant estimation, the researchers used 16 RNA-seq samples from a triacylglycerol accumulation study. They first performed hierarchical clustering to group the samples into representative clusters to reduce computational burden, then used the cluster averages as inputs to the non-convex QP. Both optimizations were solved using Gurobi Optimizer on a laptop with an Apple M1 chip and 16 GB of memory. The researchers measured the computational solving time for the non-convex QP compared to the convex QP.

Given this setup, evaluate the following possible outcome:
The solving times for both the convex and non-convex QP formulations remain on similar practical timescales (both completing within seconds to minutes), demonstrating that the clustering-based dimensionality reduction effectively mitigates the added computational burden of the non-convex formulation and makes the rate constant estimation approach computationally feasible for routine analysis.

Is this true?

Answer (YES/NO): NO